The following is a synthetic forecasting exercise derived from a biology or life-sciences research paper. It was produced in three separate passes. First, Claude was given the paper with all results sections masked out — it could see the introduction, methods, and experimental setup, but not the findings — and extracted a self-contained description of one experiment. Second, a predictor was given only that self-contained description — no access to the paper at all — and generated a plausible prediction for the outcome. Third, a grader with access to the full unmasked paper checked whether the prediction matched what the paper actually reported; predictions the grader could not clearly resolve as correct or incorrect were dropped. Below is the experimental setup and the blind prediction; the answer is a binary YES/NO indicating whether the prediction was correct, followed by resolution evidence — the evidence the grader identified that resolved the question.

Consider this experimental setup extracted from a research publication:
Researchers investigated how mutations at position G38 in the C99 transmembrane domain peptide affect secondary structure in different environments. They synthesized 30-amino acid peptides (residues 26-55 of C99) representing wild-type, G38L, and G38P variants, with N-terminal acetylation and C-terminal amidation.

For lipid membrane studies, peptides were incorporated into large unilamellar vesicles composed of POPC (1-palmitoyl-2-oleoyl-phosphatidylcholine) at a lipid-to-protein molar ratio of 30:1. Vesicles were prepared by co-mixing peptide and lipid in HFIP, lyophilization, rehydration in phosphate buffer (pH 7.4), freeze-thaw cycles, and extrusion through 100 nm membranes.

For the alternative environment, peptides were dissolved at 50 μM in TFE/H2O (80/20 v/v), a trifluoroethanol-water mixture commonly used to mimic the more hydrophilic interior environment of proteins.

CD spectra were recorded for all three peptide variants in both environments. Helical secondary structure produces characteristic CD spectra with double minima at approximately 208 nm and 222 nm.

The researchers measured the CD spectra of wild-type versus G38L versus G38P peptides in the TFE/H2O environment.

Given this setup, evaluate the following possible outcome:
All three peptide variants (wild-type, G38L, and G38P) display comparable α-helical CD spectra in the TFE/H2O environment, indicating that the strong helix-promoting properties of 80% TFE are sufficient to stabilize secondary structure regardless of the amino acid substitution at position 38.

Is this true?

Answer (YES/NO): NO